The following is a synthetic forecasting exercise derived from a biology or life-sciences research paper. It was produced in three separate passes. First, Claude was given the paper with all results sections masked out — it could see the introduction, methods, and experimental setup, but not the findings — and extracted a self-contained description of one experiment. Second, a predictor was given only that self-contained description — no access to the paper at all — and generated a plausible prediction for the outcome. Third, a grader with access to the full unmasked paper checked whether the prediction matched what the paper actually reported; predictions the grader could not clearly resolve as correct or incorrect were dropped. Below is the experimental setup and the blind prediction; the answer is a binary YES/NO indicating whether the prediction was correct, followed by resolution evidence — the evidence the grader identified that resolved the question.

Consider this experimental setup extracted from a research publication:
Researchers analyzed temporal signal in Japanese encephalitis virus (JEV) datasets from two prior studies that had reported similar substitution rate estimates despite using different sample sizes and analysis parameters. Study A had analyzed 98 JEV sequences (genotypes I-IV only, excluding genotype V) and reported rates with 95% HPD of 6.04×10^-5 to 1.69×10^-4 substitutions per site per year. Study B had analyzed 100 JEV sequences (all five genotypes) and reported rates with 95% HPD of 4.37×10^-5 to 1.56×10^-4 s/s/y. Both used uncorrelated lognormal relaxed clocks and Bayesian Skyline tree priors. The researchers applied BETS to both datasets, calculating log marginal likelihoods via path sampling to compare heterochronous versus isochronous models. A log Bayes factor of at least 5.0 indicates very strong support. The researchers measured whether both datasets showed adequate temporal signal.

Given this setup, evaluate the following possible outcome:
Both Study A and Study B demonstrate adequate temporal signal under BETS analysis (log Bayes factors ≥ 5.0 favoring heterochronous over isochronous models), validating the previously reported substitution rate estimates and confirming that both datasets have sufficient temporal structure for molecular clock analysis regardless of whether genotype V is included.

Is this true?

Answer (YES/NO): YES